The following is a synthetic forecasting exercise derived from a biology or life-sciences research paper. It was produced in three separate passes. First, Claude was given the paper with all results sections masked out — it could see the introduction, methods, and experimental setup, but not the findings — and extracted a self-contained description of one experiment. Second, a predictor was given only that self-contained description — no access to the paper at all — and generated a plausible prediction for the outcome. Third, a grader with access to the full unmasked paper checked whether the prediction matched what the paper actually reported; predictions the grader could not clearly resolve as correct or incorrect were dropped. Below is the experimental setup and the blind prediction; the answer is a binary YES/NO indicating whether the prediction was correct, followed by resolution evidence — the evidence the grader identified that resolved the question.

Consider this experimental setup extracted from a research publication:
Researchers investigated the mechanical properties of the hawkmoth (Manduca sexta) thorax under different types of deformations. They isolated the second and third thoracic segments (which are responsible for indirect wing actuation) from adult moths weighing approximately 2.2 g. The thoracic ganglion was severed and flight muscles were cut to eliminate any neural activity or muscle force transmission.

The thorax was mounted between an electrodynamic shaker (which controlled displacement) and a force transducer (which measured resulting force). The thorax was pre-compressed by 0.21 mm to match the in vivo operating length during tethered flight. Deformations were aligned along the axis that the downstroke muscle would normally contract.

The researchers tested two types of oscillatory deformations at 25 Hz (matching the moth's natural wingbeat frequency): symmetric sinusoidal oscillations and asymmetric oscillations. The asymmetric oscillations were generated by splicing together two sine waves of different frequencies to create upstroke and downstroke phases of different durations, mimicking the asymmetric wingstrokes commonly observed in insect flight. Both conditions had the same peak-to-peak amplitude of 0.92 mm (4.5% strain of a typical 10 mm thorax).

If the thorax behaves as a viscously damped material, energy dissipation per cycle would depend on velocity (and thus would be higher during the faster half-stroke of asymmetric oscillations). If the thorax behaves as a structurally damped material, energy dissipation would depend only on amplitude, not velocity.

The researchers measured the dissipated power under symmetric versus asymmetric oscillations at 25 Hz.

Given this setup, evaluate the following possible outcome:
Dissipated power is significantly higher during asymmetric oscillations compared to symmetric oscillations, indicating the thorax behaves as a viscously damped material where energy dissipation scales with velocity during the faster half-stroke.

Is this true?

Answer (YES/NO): NO